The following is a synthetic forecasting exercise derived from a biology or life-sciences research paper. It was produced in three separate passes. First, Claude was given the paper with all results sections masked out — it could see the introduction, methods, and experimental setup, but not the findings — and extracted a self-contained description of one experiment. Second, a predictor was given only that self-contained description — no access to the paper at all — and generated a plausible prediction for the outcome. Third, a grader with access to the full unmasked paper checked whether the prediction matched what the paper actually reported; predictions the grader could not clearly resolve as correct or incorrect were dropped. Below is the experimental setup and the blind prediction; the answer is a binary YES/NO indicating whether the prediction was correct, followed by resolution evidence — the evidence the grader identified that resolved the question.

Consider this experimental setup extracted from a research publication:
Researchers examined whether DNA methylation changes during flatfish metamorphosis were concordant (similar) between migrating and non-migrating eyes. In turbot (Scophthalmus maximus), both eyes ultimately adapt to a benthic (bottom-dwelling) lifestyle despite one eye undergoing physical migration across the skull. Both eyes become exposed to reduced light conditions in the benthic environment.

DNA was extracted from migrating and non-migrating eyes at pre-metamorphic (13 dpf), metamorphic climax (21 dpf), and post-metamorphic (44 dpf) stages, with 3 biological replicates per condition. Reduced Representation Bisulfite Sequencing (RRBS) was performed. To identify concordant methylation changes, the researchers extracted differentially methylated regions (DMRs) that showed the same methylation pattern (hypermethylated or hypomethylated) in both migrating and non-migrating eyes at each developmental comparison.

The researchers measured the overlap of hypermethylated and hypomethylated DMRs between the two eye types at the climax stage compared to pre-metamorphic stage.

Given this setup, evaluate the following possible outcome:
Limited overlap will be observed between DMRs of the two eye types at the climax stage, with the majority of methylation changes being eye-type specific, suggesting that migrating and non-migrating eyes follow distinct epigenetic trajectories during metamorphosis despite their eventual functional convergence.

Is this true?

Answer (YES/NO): NO